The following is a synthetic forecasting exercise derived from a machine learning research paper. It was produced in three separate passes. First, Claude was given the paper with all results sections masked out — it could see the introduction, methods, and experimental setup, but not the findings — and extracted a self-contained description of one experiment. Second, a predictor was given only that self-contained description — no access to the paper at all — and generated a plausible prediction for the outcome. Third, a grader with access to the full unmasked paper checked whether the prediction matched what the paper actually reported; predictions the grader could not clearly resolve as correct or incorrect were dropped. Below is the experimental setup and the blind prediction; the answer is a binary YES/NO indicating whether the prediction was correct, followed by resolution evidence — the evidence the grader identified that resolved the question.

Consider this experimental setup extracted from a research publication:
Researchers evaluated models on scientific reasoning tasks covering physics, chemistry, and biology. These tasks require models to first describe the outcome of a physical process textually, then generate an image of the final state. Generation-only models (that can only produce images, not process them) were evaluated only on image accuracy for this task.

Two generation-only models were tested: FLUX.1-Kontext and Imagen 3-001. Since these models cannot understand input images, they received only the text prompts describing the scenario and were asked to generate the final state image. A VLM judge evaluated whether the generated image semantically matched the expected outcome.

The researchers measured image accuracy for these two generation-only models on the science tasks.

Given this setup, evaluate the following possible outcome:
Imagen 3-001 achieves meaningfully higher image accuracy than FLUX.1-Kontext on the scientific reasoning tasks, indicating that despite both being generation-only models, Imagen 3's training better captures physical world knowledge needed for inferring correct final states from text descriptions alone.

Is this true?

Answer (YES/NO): NO